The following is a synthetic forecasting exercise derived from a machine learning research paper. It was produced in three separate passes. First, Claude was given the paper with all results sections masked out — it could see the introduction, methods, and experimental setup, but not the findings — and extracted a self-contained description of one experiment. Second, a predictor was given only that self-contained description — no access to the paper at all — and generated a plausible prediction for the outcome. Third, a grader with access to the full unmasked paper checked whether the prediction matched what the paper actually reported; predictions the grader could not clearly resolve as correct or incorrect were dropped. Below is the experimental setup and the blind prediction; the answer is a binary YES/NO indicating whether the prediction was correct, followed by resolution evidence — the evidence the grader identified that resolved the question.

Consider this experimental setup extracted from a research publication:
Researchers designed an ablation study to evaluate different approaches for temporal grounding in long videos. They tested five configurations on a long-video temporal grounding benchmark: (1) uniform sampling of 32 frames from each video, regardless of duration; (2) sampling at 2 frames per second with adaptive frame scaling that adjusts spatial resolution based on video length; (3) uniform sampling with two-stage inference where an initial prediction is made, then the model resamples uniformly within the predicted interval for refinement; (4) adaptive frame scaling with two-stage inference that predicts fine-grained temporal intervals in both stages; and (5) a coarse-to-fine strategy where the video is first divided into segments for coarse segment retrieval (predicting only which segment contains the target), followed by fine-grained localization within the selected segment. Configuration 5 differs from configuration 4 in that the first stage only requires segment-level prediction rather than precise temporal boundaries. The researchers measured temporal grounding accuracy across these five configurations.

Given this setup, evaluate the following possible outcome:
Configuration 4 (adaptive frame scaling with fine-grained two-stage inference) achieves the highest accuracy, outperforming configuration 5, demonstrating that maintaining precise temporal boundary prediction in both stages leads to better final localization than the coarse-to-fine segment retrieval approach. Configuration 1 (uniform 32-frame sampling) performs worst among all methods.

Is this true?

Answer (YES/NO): NO